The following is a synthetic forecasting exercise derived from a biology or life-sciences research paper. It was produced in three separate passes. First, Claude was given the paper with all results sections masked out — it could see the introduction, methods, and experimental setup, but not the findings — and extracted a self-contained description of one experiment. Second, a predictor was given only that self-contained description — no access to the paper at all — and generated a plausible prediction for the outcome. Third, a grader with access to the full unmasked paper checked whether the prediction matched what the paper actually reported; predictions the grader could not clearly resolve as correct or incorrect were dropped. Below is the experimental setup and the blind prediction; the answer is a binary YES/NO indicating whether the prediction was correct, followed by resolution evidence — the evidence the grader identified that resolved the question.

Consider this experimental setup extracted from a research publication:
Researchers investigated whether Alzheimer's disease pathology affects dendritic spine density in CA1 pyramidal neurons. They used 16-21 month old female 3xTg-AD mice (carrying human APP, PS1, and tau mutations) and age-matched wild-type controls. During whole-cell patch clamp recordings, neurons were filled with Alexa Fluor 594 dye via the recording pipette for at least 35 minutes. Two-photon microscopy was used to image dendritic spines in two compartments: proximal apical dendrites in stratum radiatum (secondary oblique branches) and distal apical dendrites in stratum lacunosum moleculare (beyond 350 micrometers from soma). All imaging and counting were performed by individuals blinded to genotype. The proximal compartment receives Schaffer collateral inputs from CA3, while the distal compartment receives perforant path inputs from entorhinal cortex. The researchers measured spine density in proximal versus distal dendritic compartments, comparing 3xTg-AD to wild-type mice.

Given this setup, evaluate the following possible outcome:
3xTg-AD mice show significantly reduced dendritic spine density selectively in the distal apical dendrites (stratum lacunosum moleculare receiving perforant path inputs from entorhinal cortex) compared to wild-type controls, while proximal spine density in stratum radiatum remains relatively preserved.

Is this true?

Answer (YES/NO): NO